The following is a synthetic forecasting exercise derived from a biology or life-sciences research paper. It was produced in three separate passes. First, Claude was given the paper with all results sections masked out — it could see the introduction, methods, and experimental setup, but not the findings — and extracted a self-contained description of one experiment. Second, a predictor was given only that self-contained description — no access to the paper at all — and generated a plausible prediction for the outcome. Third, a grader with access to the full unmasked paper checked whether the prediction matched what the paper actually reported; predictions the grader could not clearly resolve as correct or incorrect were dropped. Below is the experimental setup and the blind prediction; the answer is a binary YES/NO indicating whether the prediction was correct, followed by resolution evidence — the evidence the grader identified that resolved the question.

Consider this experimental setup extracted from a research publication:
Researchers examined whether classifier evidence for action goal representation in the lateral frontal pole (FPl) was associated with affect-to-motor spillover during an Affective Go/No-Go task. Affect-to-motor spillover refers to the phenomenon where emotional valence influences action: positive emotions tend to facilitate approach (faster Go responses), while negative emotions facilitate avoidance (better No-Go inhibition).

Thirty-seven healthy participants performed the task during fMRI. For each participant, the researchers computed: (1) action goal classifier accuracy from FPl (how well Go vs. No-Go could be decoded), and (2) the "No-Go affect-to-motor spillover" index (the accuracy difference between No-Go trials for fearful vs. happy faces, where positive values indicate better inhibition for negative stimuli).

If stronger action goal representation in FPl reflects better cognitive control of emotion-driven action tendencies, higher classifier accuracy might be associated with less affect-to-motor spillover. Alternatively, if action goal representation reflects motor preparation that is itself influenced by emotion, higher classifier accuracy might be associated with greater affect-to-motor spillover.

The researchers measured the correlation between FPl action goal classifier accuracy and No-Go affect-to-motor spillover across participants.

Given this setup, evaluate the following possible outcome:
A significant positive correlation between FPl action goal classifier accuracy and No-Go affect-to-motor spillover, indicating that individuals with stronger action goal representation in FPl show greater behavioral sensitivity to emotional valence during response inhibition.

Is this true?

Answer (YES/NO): NO